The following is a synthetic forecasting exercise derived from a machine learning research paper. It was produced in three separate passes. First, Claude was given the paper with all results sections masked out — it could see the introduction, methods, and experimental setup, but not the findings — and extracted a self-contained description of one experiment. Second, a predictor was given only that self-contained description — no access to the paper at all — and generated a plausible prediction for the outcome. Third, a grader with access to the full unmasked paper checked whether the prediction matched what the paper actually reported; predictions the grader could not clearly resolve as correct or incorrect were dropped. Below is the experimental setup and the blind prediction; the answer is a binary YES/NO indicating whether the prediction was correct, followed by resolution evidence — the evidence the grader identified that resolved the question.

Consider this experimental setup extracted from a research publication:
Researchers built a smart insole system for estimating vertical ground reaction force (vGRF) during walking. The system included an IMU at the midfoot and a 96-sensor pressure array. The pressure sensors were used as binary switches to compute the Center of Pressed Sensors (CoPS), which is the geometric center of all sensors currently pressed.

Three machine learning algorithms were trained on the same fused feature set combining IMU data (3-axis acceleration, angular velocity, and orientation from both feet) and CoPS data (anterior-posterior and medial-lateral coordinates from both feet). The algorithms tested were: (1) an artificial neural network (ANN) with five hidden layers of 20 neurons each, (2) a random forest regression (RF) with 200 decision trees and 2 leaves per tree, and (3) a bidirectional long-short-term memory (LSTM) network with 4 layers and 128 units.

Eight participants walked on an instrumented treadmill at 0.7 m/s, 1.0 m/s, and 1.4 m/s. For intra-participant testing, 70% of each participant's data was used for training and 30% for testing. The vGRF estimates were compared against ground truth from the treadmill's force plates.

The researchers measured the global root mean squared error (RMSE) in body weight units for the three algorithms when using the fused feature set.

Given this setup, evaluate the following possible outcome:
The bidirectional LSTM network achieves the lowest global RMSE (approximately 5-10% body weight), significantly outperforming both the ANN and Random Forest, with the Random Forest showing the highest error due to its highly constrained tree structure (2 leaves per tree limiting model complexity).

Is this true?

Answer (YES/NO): NO